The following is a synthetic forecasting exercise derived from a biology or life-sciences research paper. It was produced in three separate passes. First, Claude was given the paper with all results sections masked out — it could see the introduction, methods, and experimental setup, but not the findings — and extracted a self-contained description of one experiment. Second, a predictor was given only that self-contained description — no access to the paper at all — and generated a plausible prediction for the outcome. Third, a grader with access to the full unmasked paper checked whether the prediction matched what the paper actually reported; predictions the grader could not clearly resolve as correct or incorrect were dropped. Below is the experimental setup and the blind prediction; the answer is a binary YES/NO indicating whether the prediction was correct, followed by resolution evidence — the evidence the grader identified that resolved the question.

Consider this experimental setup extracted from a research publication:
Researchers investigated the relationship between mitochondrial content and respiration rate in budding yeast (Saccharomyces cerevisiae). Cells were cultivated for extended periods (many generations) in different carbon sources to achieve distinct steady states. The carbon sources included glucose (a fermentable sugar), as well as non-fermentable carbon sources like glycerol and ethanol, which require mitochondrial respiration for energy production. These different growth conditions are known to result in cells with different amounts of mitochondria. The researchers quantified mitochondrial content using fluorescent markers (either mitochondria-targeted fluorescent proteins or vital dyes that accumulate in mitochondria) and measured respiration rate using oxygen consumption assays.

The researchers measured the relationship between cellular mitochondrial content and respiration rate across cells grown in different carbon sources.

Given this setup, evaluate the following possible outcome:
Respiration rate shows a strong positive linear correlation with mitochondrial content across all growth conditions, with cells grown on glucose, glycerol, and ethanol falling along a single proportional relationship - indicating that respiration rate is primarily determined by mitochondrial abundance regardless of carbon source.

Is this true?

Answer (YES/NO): YES